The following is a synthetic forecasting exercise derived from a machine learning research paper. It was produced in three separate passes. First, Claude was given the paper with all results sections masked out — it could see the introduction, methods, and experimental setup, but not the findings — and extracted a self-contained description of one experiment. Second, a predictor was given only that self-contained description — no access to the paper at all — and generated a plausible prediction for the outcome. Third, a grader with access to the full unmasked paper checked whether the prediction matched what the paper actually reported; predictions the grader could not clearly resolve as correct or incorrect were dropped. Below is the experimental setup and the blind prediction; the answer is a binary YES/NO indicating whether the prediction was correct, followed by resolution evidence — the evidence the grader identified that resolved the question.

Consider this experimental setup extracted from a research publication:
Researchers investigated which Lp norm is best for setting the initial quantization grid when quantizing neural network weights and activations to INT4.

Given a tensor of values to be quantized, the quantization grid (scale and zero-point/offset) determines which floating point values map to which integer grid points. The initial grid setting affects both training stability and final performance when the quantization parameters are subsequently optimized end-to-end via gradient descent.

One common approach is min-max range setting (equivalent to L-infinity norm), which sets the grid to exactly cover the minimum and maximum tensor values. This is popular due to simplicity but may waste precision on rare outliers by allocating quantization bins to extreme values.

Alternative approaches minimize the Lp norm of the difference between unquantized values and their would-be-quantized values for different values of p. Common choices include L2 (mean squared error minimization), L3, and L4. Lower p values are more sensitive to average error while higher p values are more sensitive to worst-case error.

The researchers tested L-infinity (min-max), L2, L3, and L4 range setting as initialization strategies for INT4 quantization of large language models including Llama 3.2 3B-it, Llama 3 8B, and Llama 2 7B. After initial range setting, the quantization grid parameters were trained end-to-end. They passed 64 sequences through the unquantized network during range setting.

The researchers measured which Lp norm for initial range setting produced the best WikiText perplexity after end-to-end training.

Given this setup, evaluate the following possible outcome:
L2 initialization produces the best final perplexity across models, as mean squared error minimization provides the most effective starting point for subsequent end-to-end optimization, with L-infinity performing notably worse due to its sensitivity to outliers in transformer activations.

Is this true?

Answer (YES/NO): NO